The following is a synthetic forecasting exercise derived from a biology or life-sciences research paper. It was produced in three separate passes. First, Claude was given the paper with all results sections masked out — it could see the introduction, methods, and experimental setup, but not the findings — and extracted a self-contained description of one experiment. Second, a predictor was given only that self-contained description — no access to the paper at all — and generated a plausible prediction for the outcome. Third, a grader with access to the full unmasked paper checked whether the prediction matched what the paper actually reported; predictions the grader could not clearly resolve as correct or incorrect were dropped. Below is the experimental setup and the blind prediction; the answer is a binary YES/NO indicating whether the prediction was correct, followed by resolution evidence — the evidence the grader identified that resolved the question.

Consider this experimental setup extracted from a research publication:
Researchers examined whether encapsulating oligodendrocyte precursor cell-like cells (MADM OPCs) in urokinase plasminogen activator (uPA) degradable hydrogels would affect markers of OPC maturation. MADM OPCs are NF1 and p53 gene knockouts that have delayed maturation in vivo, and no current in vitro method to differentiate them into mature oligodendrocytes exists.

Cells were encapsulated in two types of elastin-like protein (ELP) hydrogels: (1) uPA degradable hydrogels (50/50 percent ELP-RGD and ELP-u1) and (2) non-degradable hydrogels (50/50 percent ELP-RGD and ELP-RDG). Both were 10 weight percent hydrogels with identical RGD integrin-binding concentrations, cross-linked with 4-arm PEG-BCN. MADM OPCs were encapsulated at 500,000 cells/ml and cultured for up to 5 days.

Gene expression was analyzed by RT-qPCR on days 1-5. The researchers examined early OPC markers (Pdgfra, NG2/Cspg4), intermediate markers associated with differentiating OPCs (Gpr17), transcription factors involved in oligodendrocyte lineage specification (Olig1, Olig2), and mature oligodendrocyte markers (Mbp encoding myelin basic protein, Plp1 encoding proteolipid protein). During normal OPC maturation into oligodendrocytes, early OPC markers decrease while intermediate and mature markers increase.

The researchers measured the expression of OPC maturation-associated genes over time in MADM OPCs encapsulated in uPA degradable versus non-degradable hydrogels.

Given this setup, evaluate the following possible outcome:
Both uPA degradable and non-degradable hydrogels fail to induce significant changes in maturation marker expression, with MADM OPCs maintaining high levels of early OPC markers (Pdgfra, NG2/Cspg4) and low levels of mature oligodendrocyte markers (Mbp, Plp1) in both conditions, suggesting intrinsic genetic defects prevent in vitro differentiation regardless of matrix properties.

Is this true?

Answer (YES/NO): NO